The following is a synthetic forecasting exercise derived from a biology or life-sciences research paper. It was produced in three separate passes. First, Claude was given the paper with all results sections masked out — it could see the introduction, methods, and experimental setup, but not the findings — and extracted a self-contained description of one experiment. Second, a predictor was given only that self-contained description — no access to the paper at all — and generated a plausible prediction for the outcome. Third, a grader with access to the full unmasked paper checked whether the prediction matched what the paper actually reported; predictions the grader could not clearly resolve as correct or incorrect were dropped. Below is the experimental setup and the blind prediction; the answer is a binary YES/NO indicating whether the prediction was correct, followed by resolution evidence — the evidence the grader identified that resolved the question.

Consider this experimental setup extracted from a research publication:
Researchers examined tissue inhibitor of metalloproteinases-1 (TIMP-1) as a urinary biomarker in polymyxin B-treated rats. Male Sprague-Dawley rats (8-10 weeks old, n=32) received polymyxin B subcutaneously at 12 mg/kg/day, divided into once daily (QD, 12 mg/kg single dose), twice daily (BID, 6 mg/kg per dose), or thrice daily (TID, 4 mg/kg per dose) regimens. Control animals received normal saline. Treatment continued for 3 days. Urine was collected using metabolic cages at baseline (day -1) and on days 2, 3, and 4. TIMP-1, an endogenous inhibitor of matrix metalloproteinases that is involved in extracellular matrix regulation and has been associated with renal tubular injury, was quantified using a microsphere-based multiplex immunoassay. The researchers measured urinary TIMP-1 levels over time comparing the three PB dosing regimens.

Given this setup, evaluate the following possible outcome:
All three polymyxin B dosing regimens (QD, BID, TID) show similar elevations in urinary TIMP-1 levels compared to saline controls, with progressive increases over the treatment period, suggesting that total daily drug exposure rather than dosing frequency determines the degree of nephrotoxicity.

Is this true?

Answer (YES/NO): NO